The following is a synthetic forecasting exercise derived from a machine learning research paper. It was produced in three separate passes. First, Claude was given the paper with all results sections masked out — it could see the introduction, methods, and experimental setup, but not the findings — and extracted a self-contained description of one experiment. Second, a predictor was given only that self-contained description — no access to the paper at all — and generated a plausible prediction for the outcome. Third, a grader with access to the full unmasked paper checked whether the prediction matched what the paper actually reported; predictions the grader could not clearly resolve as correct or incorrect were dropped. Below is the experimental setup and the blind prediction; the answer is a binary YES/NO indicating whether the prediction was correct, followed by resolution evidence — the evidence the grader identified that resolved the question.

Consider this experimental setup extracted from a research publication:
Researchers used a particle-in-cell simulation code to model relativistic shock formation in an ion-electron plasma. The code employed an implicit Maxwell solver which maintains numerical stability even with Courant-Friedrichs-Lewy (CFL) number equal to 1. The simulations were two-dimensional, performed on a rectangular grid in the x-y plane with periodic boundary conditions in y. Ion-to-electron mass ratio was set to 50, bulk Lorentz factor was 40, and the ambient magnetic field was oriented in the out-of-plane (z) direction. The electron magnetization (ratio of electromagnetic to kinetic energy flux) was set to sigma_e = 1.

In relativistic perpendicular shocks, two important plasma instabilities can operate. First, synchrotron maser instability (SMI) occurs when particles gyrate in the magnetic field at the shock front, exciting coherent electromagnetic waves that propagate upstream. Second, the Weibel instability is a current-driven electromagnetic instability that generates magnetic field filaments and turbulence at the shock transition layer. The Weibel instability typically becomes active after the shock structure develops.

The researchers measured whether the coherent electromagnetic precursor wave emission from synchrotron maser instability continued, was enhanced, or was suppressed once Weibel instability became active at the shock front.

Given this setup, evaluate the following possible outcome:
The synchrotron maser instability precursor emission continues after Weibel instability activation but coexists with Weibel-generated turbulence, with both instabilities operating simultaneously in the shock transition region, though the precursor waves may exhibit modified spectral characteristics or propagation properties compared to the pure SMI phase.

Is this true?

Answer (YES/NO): NO